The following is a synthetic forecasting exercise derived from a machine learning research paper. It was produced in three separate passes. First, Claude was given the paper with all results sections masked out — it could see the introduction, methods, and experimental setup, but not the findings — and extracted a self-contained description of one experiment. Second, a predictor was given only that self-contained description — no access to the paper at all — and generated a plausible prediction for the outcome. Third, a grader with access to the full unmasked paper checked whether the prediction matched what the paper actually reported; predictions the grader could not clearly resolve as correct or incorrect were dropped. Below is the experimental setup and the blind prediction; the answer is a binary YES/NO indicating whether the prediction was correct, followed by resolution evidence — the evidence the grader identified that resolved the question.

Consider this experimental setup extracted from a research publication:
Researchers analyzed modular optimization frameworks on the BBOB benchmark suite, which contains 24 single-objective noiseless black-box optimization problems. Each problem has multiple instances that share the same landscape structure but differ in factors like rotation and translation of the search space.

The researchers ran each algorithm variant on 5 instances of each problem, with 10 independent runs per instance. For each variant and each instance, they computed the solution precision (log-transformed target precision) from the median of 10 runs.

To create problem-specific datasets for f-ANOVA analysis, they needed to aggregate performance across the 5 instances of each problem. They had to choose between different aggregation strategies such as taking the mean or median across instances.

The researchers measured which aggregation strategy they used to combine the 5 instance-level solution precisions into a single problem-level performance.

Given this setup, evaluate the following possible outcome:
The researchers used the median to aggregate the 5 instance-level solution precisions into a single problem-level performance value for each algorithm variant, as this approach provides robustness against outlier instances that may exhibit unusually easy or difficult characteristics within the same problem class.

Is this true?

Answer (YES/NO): YES